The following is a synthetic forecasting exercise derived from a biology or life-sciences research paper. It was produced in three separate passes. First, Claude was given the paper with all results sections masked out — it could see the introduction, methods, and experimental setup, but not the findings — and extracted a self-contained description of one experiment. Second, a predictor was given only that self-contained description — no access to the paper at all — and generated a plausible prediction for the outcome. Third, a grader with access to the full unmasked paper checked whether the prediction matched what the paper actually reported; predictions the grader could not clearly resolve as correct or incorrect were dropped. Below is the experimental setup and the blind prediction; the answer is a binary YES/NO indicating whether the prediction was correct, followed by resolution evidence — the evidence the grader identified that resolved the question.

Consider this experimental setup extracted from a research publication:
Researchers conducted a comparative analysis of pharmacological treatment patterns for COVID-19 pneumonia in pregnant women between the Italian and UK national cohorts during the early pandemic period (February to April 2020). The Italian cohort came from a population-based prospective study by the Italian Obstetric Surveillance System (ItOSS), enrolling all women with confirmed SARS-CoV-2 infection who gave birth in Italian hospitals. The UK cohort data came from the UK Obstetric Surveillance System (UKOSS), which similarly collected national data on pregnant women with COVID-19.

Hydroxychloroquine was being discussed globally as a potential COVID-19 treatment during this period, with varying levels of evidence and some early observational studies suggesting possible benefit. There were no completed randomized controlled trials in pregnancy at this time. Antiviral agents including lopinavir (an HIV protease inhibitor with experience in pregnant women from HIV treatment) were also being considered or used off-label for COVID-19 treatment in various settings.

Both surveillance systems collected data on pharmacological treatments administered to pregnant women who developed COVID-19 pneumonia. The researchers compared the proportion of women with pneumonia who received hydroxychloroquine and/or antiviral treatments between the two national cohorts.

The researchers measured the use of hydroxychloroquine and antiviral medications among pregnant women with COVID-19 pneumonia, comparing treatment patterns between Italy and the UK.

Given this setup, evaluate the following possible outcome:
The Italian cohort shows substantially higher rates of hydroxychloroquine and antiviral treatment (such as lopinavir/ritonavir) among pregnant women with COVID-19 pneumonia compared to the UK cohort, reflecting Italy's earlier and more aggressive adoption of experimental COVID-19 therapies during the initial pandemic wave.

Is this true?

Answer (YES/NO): YES